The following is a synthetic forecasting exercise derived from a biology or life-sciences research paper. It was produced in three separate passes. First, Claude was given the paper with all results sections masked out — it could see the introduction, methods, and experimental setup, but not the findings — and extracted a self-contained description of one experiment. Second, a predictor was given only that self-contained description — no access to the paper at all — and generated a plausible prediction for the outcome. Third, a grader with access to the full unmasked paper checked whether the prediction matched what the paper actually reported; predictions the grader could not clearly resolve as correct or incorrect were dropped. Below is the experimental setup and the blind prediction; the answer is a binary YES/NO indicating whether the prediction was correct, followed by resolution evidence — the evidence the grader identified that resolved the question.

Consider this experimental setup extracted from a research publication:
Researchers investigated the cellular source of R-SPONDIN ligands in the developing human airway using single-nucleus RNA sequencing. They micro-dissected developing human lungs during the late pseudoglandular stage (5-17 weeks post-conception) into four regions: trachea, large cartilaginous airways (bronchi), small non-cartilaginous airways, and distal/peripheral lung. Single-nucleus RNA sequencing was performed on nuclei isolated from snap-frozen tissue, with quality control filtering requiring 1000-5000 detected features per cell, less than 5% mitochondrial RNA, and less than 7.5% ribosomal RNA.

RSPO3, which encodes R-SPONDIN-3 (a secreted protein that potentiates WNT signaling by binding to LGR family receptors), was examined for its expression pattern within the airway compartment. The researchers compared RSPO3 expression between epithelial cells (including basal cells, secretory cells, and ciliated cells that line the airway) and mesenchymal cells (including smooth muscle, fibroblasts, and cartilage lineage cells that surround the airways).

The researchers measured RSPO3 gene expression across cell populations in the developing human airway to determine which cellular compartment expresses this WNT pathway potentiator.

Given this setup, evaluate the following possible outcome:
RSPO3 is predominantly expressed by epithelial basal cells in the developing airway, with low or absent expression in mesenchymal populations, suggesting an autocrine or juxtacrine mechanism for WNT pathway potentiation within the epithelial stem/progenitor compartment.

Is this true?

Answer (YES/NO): NO